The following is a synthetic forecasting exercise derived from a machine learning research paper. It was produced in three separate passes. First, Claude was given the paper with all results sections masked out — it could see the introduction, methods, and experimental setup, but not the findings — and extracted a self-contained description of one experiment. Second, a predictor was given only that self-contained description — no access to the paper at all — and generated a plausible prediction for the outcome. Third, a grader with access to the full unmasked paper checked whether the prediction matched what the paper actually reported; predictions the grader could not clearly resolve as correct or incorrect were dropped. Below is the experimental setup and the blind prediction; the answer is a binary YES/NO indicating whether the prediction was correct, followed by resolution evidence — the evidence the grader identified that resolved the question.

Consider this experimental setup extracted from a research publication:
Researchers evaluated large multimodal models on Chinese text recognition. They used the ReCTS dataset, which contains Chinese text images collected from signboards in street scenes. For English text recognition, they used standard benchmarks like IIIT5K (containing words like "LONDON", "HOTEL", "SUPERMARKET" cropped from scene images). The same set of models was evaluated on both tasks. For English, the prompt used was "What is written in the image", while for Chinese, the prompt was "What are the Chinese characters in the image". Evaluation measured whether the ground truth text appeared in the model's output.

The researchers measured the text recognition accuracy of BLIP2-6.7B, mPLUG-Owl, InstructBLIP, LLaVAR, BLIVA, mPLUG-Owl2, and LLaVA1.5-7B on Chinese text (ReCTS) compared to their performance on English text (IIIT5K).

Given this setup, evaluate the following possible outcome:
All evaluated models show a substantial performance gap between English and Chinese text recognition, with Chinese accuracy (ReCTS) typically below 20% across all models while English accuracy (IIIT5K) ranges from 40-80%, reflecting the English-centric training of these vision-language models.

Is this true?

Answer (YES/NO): NO